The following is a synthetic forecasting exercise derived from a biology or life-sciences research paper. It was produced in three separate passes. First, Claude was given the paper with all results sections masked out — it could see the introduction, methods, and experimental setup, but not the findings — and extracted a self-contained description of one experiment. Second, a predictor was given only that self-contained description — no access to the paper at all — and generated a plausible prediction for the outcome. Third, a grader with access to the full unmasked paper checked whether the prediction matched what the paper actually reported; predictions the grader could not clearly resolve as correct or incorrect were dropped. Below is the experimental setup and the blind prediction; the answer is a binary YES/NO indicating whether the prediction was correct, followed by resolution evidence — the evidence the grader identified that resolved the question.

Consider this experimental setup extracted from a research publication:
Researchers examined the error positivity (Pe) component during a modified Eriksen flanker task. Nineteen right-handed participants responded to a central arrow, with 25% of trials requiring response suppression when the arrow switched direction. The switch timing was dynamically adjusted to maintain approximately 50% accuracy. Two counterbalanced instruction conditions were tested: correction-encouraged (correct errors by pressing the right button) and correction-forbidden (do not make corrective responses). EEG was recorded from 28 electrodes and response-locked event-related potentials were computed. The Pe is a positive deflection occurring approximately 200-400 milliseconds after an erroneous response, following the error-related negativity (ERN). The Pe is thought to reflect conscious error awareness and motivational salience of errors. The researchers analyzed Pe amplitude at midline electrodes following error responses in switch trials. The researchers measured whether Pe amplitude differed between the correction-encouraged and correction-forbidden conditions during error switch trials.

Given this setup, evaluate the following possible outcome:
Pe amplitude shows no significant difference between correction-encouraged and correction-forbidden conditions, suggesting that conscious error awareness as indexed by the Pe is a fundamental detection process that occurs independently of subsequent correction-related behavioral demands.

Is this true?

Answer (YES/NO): NO